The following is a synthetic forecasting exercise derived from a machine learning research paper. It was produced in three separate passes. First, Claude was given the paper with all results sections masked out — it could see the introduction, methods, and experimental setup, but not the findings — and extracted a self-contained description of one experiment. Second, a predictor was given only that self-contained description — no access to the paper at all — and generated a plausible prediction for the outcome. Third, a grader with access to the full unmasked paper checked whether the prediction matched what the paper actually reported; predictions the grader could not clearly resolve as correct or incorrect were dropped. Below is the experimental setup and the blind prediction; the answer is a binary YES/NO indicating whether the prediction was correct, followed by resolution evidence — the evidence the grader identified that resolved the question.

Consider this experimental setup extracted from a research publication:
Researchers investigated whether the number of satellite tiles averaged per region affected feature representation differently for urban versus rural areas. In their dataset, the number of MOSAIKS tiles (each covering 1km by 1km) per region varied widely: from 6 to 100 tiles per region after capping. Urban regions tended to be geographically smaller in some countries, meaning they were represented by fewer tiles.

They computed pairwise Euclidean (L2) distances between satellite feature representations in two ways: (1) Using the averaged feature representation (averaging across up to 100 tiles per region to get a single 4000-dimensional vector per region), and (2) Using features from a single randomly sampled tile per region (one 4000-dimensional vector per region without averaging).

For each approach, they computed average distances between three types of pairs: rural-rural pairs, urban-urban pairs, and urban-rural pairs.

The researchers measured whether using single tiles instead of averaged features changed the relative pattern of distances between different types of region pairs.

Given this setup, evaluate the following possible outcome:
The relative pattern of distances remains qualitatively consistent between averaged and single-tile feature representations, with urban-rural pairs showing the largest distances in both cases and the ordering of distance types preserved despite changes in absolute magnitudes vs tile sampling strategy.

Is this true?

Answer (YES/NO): YES